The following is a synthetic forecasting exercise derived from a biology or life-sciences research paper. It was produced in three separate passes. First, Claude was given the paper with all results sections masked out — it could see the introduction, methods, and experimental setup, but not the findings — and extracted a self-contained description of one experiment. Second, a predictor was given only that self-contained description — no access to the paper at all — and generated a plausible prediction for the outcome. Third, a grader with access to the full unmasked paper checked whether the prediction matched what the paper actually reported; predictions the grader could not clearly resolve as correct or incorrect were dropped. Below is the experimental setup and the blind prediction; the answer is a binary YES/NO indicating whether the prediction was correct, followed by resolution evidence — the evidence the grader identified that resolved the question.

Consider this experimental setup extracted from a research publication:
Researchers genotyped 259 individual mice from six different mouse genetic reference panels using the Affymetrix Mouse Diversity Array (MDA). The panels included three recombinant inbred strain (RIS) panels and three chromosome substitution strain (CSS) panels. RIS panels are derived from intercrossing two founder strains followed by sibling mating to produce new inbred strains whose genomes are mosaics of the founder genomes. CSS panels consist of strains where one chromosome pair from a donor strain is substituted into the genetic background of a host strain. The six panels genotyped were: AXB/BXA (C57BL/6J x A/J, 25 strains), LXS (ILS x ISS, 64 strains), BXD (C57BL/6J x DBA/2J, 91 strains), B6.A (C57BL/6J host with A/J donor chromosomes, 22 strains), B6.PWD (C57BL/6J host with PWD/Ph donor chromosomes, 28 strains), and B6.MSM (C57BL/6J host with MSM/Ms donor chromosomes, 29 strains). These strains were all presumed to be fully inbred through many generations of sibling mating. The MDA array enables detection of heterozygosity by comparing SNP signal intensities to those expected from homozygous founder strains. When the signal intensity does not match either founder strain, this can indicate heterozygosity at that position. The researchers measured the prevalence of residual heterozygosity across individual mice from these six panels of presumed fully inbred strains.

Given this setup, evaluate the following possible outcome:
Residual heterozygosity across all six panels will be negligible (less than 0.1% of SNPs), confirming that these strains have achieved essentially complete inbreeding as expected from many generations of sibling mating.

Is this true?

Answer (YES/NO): NO